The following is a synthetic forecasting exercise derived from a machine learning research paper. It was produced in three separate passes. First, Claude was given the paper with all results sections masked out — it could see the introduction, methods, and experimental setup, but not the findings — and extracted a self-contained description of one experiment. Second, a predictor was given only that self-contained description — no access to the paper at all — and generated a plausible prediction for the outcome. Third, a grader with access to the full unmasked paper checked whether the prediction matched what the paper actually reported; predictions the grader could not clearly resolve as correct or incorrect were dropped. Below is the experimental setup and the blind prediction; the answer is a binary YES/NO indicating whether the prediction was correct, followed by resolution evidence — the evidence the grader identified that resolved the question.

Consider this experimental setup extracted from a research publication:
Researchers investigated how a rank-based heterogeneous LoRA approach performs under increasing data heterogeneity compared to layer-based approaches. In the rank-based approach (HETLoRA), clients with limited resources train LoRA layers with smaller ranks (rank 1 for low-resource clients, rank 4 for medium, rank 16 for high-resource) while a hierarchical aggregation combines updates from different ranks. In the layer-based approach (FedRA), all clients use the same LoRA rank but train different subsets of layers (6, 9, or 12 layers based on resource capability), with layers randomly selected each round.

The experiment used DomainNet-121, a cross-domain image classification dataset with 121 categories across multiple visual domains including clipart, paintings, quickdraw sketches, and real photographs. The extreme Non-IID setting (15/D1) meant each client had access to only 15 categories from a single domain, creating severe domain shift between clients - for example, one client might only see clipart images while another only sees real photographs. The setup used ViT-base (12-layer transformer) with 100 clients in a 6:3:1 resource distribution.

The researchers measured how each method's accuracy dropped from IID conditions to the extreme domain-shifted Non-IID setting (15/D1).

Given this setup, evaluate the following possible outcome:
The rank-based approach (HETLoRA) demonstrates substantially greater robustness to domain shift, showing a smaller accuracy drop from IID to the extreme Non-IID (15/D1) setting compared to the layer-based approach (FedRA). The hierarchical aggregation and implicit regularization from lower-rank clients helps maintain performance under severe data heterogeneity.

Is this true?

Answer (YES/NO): NO